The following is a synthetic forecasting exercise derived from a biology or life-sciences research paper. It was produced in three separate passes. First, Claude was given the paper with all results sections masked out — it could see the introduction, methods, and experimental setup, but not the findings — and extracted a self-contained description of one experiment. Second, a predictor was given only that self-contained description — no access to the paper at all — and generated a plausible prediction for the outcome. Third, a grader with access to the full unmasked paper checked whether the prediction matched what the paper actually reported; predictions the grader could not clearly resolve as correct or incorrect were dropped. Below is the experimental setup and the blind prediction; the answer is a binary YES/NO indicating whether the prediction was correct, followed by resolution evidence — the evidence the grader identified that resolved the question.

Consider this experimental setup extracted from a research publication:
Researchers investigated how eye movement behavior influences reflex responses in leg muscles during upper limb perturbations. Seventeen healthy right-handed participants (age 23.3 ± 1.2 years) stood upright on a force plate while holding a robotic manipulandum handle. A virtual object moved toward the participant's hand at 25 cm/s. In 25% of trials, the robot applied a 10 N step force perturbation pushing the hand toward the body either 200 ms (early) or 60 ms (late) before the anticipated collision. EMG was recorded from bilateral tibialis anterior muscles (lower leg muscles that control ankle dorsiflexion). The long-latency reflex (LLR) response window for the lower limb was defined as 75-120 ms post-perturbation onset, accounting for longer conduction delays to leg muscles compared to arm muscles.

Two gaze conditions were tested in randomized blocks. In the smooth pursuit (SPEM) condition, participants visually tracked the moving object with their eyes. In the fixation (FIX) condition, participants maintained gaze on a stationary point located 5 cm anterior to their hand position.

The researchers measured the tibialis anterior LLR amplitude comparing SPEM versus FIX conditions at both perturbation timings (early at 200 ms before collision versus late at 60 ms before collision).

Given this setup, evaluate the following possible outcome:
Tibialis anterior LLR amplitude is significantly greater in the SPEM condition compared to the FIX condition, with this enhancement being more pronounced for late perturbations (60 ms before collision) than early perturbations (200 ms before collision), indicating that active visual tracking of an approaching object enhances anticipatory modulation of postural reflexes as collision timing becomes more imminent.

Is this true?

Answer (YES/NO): YES